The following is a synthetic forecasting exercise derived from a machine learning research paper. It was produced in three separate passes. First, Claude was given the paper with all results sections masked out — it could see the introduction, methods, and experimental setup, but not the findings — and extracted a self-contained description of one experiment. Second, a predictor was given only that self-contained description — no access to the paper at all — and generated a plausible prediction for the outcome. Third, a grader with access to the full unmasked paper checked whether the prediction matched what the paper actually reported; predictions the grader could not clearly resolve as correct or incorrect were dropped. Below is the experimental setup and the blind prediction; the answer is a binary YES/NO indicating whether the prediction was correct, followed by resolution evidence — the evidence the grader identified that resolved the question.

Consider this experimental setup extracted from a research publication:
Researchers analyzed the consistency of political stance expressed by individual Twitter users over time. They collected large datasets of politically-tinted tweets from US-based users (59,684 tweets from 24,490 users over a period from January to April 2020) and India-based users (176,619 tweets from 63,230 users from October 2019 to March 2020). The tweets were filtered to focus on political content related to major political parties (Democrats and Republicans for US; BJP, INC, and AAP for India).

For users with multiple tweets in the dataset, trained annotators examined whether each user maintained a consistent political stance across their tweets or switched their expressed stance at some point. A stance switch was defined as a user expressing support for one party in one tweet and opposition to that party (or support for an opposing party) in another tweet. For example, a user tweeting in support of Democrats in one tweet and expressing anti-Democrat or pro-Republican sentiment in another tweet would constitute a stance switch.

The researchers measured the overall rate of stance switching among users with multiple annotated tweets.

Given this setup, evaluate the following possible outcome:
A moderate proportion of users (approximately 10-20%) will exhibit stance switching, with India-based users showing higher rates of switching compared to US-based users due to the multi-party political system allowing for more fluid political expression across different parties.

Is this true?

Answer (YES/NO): NO